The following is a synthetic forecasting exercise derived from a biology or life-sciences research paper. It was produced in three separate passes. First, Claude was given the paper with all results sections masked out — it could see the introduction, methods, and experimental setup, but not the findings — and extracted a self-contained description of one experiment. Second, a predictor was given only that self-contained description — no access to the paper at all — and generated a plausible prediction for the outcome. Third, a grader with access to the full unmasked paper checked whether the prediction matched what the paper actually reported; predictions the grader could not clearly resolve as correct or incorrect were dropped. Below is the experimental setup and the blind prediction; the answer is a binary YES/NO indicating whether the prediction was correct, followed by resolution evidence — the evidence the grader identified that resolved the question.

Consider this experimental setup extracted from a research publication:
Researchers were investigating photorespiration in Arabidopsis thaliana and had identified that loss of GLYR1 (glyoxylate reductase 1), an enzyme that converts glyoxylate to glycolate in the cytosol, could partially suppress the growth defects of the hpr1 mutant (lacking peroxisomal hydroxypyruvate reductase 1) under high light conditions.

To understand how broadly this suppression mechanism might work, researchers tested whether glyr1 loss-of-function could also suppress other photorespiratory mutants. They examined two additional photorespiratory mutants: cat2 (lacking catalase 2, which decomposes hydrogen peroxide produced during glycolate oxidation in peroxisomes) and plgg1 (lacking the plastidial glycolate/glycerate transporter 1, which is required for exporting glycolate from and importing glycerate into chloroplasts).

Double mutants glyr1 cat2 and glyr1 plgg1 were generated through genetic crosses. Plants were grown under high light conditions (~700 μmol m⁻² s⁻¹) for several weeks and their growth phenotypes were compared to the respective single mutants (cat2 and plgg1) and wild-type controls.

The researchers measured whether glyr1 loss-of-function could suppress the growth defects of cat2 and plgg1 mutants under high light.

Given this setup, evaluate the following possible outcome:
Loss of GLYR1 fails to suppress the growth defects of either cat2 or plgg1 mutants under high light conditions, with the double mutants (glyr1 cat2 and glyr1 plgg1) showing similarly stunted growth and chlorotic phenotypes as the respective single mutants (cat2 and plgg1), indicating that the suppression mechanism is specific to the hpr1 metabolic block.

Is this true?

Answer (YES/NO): NO